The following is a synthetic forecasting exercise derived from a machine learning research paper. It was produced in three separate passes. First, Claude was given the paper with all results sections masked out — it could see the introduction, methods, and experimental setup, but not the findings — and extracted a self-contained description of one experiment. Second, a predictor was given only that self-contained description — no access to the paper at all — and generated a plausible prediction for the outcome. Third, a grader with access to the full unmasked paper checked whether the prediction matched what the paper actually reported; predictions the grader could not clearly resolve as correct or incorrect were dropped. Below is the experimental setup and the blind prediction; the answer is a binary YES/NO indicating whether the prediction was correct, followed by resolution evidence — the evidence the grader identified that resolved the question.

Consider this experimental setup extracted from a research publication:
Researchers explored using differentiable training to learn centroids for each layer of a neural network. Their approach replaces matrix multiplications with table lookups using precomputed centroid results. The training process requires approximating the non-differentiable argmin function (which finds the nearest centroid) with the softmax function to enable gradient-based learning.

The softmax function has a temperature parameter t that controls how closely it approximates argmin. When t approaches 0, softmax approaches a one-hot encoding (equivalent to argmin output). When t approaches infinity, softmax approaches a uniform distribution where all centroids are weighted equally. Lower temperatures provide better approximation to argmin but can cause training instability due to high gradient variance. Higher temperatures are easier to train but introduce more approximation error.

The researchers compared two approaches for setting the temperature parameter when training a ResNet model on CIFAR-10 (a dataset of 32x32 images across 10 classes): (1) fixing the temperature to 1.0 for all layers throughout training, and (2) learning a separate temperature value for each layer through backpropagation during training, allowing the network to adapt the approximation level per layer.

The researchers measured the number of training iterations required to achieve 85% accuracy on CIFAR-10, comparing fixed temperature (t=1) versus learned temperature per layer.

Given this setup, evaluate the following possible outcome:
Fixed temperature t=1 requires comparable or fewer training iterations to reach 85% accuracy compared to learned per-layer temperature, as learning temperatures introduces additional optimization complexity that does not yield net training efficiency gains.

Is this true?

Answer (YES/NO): NO